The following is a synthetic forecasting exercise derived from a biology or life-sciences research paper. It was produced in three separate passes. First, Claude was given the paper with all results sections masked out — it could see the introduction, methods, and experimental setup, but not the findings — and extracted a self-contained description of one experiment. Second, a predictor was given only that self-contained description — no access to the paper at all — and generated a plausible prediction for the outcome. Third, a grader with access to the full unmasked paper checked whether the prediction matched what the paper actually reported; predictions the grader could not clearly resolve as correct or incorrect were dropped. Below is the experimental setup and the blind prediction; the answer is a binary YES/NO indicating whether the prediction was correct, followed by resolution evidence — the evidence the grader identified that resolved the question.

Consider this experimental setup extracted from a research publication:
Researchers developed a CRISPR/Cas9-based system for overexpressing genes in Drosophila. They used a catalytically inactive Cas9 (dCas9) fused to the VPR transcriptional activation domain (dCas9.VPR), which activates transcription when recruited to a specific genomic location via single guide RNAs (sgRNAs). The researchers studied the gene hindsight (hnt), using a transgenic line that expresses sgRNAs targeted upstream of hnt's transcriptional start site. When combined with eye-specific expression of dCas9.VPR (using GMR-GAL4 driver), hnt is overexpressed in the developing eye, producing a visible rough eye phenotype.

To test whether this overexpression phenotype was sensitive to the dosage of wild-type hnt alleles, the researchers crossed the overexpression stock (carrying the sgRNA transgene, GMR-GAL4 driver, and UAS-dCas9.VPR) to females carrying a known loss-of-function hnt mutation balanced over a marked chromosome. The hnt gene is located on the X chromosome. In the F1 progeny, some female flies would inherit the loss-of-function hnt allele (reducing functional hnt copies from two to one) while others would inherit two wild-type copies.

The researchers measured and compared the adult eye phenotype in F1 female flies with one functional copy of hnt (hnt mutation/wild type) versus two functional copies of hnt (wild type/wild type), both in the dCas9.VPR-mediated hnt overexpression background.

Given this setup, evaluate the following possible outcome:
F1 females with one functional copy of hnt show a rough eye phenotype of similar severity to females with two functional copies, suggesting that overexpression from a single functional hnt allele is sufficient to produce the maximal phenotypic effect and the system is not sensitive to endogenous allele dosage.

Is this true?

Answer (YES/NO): NO